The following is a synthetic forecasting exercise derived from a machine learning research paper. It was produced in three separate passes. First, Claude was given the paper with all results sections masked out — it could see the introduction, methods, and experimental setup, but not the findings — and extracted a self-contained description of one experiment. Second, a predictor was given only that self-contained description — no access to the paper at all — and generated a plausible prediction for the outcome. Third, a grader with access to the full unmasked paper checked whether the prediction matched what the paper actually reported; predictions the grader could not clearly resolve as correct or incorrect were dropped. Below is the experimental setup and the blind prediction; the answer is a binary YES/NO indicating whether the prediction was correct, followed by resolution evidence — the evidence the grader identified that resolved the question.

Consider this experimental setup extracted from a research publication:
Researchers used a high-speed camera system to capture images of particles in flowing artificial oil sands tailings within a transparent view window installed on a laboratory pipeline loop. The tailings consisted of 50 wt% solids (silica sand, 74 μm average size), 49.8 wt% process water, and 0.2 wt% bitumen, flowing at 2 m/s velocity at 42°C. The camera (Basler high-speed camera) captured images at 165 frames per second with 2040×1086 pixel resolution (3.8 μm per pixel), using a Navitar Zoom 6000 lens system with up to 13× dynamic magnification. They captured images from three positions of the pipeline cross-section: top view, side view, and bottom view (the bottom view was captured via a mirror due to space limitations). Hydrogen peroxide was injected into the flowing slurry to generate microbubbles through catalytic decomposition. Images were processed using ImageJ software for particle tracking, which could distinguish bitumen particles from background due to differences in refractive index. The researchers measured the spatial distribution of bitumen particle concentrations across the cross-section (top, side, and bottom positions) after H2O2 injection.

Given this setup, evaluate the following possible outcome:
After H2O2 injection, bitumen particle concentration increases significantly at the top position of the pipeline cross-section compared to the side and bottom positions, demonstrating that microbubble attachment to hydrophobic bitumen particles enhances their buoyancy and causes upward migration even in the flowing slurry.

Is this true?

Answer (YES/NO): NO